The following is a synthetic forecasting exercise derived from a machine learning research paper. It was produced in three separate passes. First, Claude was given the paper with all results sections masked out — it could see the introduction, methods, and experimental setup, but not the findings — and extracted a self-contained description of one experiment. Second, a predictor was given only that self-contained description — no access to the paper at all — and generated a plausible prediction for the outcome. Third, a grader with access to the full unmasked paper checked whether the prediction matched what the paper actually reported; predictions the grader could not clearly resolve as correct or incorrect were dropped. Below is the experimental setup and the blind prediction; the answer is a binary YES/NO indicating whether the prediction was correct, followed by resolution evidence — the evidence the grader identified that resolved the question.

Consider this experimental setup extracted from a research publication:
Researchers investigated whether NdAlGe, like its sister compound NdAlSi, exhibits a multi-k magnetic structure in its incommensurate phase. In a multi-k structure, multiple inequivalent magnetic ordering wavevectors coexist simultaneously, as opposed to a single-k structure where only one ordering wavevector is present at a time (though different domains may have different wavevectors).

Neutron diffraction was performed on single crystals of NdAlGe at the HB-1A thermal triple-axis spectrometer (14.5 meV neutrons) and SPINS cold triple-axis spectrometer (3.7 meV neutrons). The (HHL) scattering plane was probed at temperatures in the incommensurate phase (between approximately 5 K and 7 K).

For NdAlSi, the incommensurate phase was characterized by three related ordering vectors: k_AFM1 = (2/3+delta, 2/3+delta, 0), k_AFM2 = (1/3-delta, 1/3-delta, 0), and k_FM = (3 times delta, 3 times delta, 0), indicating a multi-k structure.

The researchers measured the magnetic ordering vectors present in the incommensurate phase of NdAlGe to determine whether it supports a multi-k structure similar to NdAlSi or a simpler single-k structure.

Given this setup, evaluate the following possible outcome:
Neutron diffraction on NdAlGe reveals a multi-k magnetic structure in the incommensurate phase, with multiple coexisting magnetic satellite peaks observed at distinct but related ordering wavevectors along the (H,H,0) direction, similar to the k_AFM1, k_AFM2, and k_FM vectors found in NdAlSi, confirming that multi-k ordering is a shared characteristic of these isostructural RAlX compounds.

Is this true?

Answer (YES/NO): YES